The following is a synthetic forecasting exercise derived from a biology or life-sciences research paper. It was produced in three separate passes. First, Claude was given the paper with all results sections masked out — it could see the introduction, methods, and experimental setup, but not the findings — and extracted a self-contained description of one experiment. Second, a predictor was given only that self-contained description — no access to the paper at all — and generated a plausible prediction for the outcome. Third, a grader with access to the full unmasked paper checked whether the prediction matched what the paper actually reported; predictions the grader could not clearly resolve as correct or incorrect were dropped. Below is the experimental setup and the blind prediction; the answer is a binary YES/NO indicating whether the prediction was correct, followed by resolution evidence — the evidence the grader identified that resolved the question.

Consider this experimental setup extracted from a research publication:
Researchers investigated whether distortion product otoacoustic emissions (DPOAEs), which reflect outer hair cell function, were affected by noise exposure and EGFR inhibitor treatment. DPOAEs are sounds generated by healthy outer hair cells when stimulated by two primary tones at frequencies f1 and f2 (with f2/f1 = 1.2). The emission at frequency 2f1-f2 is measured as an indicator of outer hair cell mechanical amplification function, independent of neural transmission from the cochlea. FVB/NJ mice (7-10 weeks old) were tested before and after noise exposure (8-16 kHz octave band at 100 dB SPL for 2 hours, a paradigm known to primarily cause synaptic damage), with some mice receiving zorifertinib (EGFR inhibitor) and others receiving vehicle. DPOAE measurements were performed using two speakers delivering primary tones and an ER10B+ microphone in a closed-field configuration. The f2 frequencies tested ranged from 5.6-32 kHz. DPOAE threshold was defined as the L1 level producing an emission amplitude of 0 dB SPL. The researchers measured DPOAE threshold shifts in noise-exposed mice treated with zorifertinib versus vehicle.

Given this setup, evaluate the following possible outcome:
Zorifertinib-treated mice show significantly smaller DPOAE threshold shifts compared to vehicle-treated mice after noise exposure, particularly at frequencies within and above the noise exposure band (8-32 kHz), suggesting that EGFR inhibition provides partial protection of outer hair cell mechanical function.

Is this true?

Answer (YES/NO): NO